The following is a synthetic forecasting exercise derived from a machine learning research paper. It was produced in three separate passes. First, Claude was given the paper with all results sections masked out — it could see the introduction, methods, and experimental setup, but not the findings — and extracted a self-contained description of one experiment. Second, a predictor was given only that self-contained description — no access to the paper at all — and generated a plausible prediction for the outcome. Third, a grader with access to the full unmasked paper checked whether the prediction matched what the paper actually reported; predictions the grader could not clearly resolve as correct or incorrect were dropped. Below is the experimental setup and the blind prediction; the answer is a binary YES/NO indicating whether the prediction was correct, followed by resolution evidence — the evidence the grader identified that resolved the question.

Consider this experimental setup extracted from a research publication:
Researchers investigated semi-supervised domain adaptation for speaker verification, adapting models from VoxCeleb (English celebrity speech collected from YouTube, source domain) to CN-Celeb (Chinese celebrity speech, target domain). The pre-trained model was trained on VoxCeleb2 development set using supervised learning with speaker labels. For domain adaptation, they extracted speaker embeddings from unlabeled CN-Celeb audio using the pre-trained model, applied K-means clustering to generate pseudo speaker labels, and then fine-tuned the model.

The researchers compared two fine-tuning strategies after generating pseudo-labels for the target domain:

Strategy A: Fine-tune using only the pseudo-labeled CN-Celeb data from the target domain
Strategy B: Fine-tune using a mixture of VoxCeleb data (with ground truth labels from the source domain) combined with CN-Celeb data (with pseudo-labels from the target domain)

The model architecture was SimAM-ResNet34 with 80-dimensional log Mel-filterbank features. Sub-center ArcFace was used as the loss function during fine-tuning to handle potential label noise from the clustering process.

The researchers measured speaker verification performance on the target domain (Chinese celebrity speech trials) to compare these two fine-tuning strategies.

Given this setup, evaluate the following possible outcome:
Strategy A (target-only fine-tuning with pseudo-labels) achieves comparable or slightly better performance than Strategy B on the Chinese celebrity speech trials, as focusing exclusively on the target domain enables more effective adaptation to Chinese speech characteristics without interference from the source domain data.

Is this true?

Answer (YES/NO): YES